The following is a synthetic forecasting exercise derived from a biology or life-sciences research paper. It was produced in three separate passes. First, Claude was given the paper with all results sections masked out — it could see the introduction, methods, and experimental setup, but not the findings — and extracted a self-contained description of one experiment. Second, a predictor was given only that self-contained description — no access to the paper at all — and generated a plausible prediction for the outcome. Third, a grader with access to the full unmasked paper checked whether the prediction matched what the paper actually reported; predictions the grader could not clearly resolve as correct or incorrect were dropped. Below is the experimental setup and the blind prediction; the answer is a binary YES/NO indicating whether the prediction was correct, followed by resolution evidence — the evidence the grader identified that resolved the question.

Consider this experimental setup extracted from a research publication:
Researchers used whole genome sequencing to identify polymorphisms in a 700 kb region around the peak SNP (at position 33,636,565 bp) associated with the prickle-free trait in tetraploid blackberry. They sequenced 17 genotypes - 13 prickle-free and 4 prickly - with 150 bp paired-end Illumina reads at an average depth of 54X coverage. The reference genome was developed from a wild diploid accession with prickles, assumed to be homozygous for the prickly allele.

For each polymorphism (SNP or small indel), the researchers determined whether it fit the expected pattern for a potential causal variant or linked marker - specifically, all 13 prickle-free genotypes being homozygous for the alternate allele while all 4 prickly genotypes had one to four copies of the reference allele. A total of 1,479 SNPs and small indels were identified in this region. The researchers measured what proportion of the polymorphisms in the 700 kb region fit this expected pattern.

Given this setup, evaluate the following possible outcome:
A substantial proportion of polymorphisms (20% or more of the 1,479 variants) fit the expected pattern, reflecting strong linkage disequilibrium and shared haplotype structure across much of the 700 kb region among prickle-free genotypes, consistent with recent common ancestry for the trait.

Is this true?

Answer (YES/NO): YES